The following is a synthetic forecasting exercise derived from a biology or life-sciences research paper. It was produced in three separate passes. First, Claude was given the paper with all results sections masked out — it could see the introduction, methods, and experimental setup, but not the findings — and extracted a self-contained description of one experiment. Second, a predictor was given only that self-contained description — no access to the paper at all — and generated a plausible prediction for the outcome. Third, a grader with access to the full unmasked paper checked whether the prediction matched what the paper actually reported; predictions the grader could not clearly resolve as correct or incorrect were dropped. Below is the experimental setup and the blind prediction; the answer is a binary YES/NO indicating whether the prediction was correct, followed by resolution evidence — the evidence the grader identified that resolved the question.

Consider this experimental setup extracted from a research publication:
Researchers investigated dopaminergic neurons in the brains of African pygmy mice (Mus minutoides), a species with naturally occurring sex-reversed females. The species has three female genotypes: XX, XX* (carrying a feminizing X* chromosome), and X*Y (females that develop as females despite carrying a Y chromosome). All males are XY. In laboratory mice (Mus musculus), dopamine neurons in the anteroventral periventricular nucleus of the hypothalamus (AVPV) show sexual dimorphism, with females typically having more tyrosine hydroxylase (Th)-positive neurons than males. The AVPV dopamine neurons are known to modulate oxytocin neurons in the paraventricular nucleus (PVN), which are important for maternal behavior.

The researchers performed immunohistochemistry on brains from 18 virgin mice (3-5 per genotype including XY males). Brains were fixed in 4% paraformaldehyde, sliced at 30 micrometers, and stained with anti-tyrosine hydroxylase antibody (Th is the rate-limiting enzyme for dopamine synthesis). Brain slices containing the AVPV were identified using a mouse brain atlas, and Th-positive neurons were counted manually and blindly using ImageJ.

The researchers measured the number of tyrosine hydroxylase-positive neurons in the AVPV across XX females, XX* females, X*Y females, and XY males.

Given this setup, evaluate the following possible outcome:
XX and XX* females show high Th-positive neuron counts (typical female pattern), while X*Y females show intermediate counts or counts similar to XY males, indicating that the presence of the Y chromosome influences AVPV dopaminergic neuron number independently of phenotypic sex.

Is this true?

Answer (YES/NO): NO